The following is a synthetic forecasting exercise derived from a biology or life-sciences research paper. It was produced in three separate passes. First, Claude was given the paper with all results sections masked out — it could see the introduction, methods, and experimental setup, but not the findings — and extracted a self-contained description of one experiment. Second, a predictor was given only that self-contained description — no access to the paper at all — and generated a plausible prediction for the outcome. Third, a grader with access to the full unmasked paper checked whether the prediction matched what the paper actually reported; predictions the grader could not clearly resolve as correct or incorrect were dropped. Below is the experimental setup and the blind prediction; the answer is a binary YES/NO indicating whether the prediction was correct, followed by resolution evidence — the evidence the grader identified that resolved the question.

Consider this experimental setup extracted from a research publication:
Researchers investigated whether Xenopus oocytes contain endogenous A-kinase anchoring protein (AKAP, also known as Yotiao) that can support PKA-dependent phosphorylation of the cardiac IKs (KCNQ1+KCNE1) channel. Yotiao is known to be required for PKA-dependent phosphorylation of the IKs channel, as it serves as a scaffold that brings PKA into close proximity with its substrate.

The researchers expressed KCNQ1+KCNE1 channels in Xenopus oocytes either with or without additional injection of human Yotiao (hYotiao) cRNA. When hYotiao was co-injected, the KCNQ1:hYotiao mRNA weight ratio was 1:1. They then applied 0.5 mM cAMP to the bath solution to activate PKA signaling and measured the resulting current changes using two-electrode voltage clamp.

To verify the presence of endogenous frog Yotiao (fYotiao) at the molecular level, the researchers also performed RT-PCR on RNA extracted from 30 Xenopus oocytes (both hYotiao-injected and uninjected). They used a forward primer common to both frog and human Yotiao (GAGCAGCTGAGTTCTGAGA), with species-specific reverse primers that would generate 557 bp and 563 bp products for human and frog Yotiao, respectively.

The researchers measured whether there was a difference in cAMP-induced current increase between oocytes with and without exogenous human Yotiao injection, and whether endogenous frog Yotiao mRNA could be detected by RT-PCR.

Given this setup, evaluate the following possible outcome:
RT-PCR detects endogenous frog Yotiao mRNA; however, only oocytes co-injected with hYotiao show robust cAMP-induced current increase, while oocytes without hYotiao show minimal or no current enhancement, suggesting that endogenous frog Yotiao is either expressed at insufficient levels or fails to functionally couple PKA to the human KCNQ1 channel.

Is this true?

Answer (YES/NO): NO